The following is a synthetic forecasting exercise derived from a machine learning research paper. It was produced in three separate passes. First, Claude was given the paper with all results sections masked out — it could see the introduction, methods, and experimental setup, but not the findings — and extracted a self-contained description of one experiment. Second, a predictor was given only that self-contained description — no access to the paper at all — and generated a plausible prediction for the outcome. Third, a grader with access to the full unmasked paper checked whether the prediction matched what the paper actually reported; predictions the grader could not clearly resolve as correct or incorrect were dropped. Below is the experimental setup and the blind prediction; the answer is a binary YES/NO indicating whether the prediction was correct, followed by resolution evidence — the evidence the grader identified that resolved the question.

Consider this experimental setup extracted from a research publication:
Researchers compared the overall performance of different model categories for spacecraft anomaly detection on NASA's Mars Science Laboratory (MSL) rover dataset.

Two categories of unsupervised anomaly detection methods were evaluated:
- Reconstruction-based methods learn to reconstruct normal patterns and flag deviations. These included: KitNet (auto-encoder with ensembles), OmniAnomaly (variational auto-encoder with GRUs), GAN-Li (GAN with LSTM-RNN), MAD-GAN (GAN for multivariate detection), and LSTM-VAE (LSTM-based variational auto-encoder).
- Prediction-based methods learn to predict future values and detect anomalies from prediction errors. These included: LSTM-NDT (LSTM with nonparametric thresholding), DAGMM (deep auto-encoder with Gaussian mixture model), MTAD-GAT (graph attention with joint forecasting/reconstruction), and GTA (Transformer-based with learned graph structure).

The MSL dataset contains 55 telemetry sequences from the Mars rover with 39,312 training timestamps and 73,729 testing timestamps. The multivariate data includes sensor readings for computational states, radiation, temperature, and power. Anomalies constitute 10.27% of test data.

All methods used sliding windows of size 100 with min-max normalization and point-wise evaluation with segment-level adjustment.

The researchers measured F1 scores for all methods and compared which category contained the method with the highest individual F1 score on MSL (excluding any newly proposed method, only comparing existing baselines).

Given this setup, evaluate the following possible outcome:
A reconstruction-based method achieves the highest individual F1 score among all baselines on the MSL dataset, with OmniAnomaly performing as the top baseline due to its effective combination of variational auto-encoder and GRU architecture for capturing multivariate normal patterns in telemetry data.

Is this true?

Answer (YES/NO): NO